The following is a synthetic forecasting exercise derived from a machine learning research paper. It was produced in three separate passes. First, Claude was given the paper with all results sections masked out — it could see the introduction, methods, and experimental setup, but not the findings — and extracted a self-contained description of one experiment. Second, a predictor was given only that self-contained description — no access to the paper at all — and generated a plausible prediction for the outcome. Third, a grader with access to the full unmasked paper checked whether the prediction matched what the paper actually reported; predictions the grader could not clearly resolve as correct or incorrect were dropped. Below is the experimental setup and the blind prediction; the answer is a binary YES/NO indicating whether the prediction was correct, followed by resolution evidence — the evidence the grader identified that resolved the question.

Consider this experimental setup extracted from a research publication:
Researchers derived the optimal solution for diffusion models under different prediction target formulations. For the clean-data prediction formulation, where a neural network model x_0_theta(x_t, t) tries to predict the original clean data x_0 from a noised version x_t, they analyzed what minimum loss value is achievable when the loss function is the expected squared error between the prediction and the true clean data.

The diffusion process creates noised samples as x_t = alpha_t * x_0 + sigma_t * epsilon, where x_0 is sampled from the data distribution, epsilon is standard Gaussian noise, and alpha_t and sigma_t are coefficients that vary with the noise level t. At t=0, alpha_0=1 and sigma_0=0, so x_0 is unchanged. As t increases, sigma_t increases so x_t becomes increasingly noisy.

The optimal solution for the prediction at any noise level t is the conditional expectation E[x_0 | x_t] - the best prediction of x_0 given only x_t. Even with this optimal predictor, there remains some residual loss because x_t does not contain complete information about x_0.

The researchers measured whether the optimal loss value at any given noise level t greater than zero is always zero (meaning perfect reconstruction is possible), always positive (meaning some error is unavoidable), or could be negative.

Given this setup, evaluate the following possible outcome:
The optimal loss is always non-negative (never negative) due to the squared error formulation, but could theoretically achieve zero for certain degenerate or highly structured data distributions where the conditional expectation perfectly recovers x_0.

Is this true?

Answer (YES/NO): YES